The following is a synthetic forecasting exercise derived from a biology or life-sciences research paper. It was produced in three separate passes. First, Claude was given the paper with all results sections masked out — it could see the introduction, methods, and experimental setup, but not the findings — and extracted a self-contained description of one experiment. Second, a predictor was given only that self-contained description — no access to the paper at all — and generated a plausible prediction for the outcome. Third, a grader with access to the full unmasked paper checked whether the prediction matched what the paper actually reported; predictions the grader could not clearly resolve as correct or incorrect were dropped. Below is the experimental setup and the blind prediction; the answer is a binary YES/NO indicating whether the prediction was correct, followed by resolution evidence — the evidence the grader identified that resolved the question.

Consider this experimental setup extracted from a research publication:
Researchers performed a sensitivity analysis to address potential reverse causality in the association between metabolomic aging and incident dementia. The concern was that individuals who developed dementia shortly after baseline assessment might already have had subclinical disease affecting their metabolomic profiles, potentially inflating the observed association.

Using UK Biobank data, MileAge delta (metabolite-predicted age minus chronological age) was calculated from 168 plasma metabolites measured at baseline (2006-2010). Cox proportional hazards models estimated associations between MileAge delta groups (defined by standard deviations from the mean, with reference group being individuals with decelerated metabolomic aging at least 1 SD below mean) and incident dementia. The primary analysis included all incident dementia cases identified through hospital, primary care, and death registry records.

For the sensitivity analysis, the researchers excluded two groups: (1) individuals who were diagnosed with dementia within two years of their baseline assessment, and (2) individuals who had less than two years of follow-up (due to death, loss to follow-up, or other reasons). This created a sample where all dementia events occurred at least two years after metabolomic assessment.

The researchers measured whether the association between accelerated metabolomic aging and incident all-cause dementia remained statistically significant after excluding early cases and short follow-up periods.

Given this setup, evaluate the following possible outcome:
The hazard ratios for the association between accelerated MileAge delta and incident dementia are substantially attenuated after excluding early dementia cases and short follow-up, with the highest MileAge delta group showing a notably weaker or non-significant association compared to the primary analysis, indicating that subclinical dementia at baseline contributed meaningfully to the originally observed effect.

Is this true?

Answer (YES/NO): NO